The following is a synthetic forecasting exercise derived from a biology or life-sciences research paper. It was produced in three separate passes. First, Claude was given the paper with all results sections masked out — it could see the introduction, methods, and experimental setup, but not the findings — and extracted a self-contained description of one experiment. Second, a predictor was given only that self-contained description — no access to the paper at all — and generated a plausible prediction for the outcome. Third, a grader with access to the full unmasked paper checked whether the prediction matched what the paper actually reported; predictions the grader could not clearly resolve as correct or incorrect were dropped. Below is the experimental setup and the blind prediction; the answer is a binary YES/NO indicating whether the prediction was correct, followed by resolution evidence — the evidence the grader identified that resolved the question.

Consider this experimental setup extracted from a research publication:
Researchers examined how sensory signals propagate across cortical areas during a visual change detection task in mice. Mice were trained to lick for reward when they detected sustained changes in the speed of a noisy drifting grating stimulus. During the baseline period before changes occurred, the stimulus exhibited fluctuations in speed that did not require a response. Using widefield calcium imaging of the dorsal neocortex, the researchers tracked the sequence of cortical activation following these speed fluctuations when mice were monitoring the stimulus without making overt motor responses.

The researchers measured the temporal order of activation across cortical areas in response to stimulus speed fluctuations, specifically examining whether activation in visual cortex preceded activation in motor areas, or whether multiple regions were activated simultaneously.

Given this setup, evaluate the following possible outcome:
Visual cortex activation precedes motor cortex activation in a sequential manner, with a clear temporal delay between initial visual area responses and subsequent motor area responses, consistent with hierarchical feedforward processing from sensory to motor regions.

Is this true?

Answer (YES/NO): YES